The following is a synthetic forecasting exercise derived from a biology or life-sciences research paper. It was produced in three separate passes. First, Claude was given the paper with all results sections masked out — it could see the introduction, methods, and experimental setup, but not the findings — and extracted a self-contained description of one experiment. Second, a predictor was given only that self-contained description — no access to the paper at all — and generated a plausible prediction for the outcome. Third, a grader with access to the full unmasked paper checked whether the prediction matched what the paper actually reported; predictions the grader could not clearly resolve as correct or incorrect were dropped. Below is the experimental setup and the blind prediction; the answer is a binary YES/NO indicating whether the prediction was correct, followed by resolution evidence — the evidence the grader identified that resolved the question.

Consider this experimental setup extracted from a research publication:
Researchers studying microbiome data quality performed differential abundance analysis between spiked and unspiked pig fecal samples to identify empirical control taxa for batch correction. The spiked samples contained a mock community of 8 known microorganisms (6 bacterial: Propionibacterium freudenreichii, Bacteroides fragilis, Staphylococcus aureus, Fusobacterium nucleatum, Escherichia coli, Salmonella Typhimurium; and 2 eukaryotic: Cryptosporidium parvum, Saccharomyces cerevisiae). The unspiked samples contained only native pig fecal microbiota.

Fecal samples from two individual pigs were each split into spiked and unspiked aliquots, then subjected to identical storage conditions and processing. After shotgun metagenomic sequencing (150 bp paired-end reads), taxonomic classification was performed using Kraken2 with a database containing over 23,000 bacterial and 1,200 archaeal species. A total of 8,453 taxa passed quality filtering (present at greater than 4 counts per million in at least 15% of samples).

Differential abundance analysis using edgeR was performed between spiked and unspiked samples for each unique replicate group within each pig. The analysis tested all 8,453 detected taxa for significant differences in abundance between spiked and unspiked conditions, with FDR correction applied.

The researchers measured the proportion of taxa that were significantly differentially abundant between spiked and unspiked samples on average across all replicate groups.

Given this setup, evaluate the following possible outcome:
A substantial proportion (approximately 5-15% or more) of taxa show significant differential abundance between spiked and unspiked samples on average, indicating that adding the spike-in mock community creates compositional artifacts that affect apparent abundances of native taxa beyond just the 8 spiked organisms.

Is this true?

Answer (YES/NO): NO